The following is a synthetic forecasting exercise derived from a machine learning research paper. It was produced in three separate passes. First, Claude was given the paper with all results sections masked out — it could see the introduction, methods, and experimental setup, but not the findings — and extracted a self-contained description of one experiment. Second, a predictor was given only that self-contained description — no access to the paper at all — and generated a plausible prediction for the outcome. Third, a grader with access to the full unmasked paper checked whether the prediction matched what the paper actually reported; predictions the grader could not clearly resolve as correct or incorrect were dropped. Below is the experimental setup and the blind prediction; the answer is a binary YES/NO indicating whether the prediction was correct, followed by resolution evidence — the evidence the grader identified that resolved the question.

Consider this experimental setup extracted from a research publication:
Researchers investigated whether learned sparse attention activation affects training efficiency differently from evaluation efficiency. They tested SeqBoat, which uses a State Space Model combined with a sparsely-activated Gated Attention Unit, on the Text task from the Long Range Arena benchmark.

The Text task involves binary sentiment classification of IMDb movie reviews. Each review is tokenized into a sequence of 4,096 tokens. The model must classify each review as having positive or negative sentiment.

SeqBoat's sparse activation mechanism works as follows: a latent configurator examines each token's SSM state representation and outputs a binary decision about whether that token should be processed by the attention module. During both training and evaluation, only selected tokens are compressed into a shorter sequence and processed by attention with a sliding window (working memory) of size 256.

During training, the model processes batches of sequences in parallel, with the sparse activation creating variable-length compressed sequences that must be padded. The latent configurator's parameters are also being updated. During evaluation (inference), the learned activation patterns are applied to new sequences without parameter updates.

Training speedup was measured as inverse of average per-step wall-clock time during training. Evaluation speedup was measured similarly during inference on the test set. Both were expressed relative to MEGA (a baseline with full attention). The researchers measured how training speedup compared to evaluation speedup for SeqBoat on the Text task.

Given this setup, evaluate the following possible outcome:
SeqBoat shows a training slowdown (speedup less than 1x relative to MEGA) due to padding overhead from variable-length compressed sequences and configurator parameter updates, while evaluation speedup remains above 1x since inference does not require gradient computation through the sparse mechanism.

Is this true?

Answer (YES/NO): NO